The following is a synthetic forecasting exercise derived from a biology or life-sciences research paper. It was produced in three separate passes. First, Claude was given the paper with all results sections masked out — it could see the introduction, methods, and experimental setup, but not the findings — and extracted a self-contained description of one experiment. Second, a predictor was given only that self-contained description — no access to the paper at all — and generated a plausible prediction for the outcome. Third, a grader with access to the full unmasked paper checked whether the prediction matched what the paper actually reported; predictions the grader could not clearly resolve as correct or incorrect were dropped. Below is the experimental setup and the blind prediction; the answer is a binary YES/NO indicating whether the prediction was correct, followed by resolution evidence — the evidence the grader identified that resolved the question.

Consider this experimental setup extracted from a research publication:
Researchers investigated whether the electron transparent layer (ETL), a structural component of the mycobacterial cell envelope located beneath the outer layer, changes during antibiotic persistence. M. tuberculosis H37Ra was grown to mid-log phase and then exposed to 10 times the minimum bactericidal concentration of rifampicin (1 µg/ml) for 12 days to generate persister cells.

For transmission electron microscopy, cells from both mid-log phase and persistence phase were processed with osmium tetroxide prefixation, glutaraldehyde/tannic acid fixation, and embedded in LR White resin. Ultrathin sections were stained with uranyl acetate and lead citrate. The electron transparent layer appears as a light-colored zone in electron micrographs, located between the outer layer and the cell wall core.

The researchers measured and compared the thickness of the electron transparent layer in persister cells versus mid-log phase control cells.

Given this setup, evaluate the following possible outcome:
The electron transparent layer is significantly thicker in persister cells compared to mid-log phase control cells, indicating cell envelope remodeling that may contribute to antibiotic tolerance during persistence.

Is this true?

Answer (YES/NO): NO